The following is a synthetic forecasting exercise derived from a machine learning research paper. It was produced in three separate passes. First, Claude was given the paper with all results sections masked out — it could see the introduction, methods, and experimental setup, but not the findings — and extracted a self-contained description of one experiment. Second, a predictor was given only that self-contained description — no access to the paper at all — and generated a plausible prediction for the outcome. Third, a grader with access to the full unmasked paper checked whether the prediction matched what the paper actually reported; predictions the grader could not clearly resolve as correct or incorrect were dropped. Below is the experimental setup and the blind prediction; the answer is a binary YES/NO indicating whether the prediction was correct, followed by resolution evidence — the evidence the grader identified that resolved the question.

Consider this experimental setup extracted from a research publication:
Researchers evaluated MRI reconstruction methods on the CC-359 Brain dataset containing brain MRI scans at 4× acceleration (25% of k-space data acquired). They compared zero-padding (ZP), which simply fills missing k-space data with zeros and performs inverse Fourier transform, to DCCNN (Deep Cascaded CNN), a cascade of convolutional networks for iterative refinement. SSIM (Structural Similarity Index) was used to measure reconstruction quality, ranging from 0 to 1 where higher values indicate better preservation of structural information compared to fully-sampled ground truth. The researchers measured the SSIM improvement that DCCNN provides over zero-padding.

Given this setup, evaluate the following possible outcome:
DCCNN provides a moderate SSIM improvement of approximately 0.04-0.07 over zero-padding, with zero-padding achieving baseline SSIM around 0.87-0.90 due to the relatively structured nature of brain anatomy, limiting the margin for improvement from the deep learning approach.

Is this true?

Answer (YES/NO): NO